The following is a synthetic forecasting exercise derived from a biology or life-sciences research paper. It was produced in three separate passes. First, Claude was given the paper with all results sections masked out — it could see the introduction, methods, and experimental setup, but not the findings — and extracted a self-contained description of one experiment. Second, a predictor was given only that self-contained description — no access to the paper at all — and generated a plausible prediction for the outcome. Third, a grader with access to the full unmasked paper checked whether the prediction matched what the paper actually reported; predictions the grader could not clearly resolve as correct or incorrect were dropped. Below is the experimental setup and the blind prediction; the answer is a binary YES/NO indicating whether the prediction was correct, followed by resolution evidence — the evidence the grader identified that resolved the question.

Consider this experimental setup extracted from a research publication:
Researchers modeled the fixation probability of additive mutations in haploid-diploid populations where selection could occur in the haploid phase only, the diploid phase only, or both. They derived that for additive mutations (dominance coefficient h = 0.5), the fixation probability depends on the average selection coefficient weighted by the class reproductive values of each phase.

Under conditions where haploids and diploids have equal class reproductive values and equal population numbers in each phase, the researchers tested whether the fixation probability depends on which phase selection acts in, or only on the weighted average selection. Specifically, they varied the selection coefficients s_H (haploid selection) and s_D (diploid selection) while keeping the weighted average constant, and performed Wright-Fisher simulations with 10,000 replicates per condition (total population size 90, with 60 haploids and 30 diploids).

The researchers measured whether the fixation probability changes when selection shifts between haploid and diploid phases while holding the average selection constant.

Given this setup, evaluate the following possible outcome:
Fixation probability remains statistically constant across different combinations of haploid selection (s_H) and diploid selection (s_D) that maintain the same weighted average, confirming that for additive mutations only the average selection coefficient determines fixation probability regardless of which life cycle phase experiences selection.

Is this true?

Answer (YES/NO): YES